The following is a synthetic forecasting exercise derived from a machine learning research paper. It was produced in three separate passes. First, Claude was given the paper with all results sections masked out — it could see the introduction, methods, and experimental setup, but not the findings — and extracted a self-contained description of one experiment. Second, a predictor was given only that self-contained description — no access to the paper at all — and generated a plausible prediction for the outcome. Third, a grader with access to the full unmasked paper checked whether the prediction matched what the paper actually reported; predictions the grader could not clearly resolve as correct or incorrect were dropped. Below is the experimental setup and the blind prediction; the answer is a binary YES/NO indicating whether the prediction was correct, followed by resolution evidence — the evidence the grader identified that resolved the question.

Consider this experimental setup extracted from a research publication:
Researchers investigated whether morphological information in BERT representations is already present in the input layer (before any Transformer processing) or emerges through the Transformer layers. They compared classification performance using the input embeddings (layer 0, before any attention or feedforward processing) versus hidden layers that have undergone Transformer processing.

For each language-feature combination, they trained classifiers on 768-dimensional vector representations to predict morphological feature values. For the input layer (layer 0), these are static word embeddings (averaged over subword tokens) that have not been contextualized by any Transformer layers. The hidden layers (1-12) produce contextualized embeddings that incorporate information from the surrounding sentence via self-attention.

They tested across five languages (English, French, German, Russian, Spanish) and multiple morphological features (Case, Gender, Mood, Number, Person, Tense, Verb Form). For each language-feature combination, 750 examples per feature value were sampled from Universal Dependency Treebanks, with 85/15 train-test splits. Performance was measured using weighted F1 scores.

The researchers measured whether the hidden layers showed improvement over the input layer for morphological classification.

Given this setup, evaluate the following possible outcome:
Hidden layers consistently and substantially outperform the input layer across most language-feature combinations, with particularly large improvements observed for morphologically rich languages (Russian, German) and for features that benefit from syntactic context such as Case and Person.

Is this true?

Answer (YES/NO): NO